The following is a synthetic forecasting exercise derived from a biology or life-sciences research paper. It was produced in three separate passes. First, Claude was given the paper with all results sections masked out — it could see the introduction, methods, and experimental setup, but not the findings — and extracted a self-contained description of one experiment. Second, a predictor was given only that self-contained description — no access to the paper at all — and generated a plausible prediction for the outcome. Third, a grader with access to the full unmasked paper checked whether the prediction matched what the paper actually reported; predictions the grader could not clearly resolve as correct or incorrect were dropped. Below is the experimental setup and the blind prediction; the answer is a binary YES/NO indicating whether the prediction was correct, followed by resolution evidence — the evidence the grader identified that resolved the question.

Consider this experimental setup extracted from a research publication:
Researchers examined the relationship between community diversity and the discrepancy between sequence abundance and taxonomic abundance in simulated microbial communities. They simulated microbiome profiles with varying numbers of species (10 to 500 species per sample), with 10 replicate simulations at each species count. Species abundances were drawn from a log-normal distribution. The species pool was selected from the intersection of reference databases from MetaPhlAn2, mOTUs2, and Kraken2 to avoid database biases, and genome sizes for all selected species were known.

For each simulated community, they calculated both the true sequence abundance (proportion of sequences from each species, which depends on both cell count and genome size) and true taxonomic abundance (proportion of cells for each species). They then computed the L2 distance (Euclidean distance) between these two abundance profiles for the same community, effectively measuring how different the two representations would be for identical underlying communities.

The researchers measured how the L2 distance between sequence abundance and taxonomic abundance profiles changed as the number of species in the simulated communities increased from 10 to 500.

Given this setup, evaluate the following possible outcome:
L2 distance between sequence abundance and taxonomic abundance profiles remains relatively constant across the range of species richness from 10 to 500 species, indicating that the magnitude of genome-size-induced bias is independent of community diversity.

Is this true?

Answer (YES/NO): NO